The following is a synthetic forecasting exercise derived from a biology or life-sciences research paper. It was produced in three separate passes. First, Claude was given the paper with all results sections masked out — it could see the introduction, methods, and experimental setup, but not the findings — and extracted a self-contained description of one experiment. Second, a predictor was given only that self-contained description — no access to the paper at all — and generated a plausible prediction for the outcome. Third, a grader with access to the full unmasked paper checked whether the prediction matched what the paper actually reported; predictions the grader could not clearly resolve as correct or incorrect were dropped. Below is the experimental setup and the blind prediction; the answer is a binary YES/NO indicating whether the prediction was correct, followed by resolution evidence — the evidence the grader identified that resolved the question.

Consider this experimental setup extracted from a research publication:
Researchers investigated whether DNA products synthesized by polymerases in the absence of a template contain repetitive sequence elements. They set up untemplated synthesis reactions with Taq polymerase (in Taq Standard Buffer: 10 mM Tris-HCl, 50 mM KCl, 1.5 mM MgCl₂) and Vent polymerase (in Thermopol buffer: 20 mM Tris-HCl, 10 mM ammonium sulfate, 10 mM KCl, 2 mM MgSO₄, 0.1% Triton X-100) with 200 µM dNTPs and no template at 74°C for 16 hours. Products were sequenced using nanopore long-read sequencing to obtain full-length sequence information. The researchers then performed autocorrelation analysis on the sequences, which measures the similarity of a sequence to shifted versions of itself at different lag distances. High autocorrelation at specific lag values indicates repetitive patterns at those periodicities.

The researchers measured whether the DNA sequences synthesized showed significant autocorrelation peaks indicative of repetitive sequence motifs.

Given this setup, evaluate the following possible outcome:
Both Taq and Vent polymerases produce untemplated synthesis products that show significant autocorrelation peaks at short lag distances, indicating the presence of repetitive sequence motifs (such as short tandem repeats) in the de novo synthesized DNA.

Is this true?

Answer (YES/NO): YES